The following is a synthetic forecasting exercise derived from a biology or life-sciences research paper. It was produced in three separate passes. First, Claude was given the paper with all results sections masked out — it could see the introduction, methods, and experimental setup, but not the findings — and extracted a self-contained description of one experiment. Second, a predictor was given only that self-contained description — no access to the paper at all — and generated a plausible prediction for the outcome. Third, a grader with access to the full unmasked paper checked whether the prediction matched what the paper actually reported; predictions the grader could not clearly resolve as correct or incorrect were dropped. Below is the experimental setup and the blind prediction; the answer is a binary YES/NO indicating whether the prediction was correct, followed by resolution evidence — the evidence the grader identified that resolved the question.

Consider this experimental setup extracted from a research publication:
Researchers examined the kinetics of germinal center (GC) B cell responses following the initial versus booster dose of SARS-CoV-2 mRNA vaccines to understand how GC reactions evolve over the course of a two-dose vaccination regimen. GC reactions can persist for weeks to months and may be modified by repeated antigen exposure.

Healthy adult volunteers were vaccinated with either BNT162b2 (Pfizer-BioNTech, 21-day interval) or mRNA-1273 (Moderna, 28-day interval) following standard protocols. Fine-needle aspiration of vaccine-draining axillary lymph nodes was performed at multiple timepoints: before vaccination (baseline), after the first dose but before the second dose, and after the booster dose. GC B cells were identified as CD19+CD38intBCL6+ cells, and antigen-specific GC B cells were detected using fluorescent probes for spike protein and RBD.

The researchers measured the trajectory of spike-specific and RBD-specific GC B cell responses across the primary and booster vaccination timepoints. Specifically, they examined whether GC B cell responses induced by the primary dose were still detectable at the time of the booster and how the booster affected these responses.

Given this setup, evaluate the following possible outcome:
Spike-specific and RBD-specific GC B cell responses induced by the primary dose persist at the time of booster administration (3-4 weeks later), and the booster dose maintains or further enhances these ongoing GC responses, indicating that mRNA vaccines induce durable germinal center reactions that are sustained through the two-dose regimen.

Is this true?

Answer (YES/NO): YES